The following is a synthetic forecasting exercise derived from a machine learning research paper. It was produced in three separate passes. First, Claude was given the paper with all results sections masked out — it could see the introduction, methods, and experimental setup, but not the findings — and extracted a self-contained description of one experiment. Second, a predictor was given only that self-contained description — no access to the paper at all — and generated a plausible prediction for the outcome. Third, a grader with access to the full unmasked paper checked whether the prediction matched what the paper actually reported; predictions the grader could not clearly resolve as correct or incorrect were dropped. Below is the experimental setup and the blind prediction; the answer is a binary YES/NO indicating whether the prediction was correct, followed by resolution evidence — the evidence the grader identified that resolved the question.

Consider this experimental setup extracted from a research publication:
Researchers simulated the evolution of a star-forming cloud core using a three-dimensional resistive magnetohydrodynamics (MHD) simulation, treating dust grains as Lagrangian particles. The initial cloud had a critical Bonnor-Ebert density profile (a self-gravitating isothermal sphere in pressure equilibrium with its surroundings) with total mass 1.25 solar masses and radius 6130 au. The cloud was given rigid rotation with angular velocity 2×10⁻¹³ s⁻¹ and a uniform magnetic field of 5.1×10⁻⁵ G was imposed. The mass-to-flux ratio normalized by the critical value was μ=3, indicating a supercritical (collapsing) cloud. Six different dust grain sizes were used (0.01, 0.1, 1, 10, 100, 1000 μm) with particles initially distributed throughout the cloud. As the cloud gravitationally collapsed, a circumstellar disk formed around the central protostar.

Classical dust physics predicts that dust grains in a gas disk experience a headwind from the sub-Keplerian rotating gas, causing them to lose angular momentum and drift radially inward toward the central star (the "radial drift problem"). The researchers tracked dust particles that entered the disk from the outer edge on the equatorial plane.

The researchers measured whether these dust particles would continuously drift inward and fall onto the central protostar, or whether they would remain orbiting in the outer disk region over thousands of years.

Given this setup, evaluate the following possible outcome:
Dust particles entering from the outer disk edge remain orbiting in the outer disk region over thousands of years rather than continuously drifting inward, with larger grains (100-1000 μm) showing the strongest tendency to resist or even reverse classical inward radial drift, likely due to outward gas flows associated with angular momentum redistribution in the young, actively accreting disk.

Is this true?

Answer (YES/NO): NO